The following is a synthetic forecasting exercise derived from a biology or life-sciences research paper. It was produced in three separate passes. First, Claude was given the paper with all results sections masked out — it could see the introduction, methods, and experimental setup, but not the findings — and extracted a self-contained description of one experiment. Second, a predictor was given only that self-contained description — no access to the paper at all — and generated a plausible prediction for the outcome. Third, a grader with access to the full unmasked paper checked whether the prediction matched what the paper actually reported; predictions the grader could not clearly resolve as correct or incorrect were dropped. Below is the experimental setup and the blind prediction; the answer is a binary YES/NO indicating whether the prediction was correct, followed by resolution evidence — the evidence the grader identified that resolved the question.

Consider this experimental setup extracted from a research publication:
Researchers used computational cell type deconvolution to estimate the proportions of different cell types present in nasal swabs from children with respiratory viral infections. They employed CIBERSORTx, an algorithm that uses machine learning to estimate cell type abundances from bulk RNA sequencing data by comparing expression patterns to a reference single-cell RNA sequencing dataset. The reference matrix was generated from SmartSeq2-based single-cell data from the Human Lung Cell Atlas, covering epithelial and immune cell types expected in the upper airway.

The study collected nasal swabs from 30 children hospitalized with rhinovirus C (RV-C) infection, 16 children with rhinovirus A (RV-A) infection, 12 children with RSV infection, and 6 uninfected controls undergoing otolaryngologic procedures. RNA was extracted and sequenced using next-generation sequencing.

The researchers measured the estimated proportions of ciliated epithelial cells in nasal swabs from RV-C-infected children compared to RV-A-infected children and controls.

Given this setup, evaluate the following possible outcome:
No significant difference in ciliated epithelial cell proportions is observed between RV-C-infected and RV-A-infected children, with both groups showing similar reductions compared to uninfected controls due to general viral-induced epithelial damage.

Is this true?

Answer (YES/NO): YES